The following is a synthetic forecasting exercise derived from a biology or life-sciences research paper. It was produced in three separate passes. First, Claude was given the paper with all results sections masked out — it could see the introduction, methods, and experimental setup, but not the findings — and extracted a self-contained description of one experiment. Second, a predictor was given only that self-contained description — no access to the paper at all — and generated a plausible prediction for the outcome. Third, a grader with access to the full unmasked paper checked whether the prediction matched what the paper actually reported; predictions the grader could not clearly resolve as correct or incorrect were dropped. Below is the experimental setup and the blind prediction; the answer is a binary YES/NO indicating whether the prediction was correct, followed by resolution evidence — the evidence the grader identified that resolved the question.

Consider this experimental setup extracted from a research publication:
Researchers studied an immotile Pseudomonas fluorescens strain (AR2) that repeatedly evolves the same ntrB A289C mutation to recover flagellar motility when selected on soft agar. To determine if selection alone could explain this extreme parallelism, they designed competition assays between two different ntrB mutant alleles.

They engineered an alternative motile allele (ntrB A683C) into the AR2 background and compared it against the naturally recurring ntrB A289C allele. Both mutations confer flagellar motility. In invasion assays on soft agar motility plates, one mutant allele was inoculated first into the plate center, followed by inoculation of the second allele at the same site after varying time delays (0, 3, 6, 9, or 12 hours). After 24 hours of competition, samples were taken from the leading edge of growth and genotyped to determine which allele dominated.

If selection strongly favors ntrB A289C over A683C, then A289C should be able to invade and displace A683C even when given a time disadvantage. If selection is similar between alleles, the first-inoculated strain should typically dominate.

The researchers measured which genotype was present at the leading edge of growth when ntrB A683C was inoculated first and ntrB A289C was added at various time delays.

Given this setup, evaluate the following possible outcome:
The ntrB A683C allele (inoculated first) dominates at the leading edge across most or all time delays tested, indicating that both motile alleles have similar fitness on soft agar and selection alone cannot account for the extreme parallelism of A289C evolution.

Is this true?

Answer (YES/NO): YES